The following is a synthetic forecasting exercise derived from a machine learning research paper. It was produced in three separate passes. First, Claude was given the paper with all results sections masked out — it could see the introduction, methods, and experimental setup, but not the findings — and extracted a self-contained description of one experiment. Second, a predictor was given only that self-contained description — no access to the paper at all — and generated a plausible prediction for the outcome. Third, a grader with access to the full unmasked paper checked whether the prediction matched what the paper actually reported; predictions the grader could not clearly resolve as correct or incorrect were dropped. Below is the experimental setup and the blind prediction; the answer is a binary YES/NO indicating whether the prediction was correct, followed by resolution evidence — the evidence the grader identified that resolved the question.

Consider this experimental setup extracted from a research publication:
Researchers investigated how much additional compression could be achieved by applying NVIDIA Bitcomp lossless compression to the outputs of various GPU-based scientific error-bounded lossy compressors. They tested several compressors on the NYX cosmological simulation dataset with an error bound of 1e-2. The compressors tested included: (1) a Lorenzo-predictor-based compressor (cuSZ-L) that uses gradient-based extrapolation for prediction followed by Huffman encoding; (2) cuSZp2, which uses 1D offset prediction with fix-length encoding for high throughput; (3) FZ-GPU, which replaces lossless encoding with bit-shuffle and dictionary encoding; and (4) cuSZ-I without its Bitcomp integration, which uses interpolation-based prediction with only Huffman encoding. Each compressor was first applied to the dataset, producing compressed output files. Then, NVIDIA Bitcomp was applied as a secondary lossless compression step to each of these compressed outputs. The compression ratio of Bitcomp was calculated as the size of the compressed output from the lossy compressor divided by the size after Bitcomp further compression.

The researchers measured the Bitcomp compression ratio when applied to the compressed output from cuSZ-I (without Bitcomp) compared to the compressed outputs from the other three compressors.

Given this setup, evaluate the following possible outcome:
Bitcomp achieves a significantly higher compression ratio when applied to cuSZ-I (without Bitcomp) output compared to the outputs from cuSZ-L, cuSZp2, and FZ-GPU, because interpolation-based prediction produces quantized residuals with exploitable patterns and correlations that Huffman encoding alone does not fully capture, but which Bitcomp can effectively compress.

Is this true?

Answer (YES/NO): YES